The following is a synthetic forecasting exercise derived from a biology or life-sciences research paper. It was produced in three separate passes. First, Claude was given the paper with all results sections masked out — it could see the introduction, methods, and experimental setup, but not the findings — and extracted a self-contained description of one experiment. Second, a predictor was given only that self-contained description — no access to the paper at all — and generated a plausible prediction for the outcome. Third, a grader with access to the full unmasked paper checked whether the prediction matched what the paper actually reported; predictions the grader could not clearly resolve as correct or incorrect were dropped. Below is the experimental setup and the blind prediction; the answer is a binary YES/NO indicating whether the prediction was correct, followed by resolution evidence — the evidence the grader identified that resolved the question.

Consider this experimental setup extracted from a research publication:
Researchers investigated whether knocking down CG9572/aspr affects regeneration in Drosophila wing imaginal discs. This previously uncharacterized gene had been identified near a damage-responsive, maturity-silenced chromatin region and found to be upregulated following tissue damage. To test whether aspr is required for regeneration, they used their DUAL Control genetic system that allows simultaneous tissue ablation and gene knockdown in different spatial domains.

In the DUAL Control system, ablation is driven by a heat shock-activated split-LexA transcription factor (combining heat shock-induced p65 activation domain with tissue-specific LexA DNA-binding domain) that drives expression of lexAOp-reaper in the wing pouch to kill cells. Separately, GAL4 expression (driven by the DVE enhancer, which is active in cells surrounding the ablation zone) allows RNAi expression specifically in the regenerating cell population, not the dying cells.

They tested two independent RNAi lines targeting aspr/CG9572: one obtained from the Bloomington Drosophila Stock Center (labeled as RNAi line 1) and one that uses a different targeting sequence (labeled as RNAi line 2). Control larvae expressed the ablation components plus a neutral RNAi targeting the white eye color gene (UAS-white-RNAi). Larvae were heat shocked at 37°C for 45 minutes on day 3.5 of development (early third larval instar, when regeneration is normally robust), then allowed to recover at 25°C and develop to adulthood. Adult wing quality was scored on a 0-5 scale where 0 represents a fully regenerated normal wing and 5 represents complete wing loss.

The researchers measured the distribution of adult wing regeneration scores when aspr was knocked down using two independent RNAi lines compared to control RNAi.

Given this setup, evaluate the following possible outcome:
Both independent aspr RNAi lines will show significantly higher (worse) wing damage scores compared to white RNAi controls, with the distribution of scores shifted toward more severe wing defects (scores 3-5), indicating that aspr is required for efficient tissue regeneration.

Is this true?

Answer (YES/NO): YES